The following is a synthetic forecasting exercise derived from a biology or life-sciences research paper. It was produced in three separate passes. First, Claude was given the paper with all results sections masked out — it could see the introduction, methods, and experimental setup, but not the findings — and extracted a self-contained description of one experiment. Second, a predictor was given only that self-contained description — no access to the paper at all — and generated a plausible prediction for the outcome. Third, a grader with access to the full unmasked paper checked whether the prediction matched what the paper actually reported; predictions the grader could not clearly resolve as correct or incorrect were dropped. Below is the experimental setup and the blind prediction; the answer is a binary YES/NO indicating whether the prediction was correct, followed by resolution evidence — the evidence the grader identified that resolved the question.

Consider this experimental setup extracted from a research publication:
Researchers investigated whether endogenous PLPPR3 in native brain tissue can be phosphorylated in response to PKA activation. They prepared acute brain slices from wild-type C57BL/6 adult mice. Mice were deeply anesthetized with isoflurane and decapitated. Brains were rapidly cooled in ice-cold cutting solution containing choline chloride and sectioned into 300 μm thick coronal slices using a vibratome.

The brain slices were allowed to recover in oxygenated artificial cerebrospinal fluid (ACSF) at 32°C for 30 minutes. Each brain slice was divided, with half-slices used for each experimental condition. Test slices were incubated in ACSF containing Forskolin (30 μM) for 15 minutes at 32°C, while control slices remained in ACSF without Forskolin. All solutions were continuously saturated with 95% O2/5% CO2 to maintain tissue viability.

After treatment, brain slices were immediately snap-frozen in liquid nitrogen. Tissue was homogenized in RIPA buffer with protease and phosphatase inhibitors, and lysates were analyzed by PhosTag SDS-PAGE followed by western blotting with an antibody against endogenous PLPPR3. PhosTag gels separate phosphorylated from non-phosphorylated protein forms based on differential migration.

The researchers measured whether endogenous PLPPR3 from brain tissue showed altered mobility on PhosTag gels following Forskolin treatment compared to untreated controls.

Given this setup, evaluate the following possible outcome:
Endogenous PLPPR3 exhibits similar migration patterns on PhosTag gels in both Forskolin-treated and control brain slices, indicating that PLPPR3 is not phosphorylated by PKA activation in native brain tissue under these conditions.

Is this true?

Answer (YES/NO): NO